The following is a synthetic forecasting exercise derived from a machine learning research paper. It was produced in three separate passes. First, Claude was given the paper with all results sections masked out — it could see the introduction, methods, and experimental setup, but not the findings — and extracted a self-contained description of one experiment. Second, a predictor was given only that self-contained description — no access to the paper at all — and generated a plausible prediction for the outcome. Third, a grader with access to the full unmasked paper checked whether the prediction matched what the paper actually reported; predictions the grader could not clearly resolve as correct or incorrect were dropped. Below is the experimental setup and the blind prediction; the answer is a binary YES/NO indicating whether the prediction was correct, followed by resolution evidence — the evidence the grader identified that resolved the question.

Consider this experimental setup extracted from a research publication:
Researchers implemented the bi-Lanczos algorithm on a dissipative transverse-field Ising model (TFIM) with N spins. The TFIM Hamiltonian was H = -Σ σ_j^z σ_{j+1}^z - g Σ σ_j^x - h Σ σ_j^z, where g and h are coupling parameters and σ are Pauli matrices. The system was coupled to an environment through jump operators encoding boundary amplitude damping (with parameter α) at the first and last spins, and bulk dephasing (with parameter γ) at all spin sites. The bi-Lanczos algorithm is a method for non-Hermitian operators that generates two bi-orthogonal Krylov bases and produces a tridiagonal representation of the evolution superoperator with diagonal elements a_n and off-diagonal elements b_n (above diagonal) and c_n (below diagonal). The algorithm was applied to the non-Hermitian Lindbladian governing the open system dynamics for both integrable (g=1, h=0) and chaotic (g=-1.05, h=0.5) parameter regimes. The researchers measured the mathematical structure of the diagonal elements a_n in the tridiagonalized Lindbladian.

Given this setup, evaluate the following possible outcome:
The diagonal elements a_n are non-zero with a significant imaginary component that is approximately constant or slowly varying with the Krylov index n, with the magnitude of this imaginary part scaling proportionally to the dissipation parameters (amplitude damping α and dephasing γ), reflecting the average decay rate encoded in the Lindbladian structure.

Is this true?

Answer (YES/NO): NO